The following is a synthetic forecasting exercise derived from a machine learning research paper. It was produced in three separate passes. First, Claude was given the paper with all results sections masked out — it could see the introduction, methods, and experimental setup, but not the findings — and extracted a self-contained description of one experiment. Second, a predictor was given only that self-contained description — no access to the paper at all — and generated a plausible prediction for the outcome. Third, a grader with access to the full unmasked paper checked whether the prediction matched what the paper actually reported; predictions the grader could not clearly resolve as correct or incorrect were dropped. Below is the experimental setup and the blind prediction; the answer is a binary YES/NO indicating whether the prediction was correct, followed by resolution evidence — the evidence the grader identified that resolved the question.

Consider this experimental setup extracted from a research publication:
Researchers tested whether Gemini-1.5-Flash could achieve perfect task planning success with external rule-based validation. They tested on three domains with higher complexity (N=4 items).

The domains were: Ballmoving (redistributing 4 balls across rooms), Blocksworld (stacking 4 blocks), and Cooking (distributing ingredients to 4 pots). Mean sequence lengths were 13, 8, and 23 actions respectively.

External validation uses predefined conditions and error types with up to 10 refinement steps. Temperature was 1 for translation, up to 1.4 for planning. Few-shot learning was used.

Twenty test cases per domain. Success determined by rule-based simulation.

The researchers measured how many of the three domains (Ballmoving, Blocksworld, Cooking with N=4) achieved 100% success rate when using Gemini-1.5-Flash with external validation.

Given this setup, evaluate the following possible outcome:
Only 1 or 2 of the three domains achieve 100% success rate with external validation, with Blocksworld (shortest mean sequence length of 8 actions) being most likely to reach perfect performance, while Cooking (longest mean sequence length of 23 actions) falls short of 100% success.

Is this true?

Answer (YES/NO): NO